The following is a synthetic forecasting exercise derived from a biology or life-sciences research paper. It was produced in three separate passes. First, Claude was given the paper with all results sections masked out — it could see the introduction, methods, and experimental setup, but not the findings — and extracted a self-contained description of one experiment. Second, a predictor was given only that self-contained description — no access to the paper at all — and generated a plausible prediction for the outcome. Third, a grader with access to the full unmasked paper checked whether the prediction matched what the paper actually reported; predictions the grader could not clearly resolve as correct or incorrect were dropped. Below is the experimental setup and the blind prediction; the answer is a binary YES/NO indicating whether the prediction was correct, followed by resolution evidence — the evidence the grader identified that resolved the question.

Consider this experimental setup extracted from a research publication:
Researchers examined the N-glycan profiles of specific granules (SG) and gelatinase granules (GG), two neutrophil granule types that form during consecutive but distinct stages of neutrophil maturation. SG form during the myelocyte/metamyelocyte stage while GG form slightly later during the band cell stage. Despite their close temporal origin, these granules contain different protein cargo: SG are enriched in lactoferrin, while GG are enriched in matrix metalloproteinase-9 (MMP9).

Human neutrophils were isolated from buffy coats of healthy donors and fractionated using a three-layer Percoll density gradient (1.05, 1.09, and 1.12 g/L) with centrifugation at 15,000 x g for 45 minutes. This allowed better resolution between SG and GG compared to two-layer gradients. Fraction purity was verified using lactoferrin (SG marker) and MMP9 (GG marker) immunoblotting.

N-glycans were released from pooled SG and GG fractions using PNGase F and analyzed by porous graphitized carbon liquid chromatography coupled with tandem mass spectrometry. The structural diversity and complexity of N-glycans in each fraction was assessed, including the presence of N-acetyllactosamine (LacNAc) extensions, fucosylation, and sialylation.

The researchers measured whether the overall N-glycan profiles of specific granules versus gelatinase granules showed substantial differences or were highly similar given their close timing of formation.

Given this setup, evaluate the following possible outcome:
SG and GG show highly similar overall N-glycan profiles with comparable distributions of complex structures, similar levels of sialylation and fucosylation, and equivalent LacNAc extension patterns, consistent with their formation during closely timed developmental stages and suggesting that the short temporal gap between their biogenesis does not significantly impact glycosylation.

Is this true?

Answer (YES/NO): NO